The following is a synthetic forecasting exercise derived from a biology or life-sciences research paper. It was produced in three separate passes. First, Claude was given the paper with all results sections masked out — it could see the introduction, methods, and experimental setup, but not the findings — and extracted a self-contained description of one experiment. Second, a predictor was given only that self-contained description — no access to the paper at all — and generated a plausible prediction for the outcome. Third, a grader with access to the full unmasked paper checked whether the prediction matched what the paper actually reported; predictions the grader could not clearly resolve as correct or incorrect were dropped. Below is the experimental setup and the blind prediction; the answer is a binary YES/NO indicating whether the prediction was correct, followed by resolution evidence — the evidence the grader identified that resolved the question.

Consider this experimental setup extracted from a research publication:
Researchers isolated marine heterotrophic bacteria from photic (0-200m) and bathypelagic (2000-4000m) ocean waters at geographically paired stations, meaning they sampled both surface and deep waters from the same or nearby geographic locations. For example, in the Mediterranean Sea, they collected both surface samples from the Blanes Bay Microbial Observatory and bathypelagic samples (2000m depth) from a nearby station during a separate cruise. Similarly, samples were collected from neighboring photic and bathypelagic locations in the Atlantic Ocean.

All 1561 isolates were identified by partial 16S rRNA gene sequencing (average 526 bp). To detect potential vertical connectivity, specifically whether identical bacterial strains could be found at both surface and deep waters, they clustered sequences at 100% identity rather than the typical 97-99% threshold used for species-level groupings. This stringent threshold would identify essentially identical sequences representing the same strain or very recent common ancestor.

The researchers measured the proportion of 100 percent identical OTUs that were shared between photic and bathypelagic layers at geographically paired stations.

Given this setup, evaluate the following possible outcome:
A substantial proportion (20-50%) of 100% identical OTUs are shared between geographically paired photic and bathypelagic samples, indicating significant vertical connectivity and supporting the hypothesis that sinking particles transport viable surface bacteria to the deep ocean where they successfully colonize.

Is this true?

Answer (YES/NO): NO